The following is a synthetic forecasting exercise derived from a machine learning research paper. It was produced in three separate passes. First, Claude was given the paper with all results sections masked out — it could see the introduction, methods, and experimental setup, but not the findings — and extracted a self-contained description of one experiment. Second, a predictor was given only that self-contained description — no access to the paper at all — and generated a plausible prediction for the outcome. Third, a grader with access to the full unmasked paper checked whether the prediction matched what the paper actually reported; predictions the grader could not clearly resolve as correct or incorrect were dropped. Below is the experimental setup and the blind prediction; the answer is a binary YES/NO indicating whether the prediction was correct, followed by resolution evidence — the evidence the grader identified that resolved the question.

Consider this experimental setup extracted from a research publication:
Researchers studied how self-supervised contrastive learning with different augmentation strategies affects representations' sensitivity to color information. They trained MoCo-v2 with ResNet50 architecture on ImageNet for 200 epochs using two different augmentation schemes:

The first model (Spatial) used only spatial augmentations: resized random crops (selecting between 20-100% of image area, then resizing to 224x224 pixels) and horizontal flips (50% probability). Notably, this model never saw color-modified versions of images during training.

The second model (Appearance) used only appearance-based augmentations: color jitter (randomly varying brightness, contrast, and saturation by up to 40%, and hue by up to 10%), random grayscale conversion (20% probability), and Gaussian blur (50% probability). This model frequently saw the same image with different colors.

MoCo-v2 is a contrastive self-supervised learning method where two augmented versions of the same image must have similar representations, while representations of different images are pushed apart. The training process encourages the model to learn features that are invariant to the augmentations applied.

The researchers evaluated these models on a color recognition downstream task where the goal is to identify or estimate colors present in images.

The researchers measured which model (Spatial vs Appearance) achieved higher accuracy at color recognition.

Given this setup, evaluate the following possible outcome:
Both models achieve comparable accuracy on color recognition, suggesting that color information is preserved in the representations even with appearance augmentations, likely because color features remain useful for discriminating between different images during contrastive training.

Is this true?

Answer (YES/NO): NO